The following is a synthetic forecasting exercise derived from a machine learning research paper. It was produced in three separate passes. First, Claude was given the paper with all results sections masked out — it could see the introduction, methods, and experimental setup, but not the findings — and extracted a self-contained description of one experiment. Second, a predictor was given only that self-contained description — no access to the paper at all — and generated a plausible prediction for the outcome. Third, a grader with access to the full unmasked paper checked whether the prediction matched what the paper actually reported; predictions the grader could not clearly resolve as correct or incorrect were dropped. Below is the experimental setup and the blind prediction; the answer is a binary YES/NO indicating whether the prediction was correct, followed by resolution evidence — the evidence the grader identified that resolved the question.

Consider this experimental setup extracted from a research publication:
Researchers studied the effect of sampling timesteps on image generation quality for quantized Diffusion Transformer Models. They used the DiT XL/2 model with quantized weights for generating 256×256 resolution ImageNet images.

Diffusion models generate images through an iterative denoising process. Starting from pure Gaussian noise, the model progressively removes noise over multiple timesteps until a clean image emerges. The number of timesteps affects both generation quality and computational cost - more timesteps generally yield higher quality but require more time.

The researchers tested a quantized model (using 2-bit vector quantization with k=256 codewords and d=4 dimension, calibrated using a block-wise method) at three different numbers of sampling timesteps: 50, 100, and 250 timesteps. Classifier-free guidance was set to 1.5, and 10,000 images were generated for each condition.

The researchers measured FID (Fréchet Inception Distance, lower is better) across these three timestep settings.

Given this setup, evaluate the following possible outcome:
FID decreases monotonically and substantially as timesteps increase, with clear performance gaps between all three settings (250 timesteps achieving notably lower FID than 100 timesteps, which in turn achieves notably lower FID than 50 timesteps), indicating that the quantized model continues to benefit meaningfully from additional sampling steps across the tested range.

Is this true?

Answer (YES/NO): NO